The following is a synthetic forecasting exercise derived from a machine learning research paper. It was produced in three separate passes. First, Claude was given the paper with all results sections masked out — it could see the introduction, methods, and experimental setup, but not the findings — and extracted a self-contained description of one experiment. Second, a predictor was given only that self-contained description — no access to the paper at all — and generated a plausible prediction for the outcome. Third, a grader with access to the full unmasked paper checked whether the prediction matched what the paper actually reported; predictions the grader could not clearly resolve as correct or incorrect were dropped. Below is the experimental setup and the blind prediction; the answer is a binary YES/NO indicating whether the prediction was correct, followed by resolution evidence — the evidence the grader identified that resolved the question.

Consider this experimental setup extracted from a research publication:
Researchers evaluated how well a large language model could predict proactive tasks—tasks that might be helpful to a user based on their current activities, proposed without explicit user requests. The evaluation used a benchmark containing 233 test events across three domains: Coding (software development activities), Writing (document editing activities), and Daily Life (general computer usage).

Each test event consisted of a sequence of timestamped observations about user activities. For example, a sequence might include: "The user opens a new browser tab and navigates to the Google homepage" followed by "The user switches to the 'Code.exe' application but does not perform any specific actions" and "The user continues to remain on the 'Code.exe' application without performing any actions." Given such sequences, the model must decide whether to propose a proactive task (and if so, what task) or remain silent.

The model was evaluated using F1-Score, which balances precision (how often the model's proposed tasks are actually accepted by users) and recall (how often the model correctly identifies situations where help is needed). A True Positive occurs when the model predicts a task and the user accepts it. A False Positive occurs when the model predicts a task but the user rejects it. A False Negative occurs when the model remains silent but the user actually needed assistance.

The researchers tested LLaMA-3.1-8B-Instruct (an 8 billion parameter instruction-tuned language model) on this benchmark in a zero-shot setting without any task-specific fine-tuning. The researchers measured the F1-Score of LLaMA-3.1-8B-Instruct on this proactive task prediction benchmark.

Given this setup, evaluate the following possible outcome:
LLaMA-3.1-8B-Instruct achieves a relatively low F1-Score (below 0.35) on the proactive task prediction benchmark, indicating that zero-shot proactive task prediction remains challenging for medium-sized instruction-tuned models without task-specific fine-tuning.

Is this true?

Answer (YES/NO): NO